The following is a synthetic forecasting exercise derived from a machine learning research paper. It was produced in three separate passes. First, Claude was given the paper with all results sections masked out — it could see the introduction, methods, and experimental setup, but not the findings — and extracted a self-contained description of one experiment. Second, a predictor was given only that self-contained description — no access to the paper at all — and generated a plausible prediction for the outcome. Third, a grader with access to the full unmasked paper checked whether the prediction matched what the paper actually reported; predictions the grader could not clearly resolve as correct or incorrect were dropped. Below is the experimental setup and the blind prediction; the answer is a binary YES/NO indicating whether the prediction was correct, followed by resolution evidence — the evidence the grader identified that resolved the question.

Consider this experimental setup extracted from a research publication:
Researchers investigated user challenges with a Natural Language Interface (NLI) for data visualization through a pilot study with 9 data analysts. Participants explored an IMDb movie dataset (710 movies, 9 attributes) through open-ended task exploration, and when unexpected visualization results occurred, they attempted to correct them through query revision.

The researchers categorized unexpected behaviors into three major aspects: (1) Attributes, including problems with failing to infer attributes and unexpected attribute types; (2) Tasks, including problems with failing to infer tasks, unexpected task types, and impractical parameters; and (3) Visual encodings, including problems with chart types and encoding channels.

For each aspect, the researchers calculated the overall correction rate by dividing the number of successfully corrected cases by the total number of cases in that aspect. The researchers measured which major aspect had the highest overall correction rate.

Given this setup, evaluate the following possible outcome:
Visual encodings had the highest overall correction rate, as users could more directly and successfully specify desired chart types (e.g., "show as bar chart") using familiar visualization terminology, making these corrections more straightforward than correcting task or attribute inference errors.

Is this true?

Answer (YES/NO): YES